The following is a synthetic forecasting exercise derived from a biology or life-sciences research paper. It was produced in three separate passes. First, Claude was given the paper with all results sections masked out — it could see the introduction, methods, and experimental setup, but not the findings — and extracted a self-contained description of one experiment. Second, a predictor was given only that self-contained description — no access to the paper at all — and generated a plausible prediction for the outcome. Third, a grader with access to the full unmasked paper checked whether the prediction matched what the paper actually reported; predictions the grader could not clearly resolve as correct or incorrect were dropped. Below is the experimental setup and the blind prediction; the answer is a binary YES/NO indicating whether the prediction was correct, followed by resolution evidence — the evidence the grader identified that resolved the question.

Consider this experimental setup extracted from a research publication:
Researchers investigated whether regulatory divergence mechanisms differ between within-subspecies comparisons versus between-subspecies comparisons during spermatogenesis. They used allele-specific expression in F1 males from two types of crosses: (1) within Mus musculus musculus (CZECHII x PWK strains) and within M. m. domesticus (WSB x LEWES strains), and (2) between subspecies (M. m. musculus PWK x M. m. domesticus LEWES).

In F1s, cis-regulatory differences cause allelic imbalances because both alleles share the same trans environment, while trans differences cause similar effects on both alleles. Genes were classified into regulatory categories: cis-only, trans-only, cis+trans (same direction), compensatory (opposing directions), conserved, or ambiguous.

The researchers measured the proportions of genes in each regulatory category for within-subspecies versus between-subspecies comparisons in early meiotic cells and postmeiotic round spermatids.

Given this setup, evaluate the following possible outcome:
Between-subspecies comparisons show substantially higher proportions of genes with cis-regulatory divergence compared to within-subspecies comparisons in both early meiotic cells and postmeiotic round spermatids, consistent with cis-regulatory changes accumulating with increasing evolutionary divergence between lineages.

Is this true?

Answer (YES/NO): NO